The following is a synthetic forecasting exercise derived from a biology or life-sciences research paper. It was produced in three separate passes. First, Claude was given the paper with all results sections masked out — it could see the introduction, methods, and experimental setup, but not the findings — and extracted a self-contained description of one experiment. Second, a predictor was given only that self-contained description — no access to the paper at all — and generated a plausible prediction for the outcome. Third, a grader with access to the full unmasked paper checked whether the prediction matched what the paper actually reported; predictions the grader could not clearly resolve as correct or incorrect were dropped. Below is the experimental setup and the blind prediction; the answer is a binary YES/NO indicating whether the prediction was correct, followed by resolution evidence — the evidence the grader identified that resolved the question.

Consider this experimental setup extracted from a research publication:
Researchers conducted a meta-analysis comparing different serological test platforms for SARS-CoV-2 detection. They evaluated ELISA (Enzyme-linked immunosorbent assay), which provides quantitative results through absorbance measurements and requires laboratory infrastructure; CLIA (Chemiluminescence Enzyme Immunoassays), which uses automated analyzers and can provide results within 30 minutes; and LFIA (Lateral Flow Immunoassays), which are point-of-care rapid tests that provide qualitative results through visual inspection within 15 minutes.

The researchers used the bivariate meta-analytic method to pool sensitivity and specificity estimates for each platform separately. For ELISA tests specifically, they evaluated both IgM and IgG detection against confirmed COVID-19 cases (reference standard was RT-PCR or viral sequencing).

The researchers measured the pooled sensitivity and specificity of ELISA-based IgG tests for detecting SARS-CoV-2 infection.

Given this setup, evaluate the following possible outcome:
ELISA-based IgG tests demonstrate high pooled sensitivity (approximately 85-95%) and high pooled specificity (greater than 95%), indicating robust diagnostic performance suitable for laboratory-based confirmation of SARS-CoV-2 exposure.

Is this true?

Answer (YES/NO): YES